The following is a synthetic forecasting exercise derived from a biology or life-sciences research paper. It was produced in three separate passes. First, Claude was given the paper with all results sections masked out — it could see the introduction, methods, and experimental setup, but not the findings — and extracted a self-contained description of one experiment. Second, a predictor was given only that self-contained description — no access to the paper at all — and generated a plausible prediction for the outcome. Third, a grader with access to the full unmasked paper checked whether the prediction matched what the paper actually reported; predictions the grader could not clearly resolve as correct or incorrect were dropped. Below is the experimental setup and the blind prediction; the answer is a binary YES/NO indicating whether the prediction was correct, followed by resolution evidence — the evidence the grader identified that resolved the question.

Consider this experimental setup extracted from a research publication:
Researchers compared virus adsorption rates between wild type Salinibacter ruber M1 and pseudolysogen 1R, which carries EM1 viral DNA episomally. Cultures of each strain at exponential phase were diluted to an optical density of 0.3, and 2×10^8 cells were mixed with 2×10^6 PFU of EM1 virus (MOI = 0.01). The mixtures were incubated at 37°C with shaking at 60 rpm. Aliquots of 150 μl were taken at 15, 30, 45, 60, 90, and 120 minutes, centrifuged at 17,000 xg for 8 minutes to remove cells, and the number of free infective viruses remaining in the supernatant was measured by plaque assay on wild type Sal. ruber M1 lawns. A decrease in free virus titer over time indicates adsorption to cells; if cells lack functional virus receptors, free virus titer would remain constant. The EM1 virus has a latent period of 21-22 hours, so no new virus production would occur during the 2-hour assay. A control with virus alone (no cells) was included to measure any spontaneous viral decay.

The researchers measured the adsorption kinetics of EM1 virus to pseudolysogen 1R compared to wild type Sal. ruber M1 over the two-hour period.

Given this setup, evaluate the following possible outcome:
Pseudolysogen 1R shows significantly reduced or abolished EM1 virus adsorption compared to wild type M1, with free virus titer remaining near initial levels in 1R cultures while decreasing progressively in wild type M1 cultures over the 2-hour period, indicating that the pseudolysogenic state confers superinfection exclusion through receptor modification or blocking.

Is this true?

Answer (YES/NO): YES